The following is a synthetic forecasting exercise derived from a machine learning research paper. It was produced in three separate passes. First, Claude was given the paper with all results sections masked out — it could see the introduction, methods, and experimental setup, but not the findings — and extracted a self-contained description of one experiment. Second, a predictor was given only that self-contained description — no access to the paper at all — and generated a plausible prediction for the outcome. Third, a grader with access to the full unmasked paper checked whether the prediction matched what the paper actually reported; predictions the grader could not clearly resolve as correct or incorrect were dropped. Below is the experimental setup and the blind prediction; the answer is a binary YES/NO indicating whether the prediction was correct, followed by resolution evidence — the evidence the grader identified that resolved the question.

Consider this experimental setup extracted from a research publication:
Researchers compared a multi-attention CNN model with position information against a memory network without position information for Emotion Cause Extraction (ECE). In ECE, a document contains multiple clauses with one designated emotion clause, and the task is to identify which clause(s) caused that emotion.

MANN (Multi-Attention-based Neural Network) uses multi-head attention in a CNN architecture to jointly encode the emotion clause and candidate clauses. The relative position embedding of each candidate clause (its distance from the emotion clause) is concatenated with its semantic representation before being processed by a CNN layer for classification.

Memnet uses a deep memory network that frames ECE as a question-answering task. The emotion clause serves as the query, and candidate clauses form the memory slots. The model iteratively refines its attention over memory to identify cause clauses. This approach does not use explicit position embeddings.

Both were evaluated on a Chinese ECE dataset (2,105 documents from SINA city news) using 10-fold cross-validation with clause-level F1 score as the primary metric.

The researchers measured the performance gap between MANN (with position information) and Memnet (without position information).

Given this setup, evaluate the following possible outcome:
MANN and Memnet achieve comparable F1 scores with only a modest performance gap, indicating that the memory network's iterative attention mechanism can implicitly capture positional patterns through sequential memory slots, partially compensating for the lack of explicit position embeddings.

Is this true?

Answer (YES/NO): NO